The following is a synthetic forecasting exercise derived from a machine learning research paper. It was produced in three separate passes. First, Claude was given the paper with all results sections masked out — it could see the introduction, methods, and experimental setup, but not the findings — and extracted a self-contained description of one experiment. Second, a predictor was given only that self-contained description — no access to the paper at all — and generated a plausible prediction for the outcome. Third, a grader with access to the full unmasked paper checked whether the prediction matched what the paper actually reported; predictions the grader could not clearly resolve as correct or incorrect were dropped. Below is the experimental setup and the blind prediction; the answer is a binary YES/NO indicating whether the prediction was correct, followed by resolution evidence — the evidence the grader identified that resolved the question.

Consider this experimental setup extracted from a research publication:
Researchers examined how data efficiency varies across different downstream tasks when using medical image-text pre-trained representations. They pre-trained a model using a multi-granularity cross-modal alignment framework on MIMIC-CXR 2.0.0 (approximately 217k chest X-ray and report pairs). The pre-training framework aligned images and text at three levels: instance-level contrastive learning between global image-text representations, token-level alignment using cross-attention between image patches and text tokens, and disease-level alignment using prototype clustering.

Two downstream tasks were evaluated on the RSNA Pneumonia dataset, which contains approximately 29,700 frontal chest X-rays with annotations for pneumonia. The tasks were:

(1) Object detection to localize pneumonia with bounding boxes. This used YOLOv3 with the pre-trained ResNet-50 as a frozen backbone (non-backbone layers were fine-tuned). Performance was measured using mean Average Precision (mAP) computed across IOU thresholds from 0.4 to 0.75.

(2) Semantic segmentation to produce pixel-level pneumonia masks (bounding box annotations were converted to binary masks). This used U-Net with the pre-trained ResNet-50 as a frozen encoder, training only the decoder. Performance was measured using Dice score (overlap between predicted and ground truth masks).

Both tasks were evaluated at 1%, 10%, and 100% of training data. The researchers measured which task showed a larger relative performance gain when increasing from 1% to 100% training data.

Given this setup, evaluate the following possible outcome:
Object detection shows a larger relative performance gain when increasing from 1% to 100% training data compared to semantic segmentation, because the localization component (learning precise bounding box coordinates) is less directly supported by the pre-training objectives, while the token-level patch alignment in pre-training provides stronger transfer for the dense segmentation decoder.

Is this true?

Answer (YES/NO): YES